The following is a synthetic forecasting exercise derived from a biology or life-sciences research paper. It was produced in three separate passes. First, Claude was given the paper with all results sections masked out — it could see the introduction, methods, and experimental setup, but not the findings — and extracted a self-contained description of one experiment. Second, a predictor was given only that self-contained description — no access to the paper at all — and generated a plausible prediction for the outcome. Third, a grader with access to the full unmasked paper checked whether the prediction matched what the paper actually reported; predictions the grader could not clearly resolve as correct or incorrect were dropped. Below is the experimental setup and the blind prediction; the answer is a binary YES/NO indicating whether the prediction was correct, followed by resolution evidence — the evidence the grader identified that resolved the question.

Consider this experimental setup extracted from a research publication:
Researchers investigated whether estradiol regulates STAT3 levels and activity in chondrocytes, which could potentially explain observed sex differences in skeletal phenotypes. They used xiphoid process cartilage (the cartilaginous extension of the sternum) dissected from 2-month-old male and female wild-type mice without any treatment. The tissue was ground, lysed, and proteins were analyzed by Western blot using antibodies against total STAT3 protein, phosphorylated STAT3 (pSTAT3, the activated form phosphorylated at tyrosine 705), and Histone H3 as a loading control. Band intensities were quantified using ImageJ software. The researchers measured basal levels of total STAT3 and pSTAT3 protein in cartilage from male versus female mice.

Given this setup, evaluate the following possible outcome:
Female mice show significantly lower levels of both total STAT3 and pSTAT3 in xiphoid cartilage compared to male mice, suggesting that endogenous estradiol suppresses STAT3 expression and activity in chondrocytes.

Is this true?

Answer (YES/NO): NO